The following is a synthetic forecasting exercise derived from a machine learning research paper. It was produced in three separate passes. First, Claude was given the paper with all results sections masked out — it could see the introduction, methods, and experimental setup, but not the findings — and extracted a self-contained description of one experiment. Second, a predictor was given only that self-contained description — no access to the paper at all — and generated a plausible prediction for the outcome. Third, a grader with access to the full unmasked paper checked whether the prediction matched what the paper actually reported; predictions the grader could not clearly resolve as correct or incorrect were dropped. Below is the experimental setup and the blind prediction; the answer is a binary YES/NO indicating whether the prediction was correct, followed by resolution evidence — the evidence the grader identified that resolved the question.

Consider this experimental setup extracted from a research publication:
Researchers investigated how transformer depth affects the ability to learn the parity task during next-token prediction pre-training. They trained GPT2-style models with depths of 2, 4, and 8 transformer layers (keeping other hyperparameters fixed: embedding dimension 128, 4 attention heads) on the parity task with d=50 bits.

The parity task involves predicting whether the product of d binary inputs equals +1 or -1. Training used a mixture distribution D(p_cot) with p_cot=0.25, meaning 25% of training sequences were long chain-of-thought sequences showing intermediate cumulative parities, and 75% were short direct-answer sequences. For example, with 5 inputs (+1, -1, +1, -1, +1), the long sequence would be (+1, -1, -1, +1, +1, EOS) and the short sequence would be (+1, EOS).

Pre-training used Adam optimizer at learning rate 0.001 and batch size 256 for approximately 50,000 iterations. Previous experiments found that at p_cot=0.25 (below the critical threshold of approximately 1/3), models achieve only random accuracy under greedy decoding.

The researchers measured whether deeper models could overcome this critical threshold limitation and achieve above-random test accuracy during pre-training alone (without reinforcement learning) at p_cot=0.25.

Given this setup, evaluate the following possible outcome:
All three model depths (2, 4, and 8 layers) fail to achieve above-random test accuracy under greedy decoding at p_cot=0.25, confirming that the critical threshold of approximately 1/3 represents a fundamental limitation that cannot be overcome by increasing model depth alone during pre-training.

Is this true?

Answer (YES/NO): YES